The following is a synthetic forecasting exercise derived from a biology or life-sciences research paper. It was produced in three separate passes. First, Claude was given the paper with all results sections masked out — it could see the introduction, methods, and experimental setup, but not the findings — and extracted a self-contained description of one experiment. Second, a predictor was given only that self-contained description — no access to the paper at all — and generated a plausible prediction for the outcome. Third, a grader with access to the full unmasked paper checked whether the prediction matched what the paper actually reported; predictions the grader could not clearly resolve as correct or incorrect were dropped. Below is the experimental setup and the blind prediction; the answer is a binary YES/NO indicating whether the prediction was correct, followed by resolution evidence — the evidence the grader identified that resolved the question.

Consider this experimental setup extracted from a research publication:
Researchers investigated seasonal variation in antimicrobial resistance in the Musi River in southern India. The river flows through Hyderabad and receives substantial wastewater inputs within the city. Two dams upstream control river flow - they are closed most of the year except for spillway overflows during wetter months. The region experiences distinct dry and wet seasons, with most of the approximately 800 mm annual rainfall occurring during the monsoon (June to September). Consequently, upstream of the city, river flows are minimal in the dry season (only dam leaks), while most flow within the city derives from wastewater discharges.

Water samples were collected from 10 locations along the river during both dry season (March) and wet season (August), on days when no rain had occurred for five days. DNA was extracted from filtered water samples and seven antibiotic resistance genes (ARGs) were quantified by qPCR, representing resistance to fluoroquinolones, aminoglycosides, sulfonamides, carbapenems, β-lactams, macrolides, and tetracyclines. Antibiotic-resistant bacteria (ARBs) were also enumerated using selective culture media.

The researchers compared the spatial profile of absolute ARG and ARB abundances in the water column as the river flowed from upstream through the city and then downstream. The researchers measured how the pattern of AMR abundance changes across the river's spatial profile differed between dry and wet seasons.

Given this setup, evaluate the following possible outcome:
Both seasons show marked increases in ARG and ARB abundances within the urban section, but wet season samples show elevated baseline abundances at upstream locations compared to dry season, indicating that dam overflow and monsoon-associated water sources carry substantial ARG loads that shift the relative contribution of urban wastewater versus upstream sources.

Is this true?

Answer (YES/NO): NO